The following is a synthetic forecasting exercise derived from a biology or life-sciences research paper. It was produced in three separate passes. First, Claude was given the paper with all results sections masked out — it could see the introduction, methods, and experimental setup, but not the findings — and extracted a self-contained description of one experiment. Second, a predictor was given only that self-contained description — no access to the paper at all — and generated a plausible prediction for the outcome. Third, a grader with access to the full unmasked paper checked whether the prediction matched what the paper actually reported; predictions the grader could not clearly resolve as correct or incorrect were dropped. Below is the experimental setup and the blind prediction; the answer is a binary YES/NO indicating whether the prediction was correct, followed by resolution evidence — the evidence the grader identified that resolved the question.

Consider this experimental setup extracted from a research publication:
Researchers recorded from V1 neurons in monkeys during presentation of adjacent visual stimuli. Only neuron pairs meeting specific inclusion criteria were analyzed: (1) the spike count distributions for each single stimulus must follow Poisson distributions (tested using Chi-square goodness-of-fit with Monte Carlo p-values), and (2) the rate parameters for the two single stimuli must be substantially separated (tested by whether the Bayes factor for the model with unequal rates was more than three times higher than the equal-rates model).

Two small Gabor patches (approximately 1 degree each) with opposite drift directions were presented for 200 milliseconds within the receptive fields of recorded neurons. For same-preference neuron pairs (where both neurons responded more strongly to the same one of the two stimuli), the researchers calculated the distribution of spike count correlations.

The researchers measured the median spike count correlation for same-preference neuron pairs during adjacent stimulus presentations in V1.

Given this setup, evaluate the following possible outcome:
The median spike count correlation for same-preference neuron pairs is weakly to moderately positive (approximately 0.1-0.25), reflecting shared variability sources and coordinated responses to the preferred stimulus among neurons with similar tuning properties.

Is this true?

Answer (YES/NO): NO